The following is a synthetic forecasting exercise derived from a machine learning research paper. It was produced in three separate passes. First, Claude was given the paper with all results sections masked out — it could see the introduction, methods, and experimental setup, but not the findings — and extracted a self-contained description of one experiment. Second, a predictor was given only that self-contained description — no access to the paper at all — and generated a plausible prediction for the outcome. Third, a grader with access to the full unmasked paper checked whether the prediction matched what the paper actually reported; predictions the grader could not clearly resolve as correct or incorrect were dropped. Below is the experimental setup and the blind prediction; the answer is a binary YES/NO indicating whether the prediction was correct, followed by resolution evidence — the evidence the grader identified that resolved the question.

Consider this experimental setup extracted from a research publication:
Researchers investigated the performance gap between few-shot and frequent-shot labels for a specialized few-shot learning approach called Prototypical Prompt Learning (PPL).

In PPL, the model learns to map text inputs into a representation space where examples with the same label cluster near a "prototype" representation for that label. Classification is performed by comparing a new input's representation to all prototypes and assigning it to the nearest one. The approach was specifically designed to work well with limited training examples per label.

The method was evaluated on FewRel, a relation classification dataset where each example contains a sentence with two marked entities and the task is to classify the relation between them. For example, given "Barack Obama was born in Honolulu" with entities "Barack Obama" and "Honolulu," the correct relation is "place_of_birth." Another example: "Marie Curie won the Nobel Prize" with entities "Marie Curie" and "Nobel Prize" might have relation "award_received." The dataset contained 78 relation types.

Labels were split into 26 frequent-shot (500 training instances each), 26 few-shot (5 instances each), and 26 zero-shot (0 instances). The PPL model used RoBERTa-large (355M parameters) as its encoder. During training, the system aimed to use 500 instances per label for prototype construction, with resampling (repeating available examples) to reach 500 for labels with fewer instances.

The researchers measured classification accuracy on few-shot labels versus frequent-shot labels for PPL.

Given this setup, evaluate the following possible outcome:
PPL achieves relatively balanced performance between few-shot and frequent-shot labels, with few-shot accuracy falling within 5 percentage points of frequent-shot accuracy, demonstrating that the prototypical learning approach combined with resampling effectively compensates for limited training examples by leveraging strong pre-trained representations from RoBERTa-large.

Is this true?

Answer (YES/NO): NO